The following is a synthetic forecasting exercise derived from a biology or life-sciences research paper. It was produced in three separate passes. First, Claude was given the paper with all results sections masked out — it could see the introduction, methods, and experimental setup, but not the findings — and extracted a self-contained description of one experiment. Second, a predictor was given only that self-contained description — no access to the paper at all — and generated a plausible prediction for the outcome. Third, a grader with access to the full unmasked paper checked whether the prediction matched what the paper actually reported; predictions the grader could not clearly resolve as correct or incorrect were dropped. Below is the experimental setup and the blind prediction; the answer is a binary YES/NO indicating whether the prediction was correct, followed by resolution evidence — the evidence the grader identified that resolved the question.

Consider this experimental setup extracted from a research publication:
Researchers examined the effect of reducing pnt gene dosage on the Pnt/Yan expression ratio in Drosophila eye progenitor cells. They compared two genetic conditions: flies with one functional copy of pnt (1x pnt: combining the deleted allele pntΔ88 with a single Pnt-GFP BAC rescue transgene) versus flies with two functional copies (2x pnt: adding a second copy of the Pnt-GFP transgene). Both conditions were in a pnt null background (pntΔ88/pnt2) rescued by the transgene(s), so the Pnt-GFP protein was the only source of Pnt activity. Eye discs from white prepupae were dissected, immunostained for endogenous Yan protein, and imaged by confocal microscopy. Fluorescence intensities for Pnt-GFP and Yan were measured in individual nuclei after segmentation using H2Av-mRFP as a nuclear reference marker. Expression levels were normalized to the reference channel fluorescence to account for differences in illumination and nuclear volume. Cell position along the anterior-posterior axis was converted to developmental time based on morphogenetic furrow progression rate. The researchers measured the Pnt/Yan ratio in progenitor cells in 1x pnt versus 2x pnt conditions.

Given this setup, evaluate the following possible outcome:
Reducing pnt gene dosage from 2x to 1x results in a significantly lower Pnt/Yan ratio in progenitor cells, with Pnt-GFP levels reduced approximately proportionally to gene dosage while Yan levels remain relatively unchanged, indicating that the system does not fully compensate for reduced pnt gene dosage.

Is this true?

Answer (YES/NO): NO